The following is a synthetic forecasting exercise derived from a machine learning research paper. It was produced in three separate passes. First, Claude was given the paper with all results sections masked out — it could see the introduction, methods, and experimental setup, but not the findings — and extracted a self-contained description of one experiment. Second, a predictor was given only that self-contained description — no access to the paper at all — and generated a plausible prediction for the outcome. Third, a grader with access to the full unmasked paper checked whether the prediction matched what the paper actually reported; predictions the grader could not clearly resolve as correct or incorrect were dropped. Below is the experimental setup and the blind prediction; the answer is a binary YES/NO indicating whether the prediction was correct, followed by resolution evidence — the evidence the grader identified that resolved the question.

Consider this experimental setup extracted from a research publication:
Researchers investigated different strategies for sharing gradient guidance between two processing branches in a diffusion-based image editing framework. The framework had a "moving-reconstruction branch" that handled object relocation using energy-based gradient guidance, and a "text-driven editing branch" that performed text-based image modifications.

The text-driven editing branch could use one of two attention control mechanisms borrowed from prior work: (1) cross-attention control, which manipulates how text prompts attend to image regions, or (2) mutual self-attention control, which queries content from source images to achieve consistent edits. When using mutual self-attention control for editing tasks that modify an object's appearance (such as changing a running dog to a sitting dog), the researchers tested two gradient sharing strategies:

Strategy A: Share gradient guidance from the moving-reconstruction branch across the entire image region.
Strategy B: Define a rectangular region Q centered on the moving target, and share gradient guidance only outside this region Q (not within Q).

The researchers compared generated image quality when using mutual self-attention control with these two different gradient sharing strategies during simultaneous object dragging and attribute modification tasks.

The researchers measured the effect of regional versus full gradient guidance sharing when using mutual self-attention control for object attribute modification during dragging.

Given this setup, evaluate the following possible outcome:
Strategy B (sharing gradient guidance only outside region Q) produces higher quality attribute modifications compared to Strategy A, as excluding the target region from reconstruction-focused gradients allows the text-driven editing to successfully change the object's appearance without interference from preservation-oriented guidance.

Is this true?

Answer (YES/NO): YES